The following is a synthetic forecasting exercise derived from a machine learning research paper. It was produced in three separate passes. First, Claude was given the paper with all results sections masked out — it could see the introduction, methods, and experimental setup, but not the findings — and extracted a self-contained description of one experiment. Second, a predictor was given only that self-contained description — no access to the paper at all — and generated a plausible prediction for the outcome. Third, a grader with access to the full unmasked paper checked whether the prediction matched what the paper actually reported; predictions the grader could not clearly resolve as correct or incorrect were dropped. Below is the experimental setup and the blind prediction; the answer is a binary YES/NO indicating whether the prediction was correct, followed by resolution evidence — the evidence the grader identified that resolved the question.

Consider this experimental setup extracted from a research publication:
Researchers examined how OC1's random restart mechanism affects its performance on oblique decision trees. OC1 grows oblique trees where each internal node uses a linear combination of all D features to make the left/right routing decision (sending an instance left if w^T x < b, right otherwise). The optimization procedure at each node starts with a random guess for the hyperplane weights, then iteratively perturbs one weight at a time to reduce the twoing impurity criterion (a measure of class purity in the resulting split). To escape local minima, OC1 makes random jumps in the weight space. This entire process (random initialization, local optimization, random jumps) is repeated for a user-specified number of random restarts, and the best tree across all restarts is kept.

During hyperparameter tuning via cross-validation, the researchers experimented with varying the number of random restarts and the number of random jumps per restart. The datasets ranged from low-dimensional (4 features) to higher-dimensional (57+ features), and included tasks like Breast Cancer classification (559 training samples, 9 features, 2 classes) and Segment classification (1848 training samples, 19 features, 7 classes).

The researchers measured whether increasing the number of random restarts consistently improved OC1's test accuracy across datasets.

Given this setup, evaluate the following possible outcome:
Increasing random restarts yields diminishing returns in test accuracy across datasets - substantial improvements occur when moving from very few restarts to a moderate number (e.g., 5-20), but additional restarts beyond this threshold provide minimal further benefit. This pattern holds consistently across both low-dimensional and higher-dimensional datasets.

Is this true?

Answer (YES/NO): NO